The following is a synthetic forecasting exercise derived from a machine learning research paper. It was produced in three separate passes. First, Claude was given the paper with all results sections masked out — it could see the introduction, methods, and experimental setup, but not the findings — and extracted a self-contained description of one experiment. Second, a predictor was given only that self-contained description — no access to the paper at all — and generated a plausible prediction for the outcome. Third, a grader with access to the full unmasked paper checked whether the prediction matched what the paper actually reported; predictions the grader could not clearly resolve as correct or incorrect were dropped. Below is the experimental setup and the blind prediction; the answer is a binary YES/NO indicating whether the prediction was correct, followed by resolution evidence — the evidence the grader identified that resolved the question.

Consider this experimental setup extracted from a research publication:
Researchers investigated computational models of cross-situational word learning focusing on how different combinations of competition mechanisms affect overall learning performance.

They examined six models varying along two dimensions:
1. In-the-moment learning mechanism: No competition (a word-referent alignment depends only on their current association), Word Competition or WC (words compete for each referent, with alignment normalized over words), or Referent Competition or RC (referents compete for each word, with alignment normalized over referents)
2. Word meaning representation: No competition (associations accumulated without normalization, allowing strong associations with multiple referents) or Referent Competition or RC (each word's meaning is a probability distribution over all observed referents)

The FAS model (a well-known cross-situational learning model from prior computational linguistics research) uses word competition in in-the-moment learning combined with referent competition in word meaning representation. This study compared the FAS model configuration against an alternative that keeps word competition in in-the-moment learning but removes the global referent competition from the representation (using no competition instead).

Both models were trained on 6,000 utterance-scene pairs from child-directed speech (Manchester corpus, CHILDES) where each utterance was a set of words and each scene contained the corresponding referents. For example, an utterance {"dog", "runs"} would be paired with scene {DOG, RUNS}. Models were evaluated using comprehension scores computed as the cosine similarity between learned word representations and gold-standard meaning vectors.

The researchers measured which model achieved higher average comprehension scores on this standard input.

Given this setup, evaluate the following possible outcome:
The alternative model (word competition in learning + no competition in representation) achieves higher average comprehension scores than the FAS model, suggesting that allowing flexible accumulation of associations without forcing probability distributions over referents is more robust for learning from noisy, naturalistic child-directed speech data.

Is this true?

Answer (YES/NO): NO